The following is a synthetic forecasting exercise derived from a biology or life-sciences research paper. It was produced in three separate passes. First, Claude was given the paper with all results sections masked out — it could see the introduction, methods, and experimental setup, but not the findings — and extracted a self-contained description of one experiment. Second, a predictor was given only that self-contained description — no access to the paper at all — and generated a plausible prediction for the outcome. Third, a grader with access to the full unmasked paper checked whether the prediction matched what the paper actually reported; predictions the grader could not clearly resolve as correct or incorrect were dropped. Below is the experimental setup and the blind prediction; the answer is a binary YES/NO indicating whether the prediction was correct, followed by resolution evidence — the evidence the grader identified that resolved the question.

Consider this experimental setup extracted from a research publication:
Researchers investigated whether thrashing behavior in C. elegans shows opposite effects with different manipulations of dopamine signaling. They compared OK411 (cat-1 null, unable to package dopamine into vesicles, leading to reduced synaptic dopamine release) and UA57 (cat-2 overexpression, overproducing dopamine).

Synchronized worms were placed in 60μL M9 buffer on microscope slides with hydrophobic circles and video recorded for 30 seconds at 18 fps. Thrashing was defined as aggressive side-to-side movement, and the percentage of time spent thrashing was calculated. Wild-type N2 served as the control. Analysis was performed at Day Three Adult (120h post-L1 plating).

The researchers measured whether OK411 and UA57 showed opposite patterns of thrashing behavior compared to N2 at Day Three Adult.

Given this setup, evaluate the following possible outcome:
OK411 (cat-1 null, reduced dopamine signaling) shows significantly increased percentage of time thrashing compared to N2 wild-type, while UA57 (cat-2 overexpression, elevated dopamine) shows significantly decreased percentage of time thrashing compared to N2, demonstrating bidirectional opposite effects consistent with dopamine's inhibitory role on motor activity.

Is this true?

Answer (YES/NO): NO